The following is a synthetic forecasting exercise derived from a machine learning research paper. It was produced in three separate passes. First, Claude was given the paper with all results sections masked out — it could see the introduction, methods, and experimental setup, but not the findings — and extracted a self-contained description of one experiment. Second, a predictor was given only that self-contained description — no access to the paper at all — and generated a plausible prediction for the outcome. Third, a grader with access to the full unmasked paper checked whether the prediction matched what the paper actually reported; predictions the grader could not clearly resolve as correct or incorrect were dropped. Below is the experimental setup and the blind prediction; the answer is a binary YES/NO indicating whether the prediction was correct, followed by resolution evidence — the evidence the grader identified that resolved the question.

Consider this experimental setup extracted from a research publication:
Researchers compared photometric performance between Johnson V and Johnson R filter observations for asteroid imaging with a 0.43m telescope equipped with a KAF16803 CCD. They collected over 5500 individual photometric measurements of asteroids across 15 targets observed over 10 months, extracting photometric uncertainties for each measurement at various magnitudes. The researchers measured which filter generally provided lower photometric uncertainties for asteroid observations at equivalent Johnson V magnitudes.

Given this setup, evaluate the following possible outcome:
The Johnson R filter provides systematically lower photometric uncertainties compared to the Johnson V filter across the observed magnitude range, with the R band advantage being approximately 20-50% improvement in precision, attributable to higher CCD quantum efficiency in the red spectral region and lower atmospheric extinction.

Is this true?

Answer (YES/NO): NO